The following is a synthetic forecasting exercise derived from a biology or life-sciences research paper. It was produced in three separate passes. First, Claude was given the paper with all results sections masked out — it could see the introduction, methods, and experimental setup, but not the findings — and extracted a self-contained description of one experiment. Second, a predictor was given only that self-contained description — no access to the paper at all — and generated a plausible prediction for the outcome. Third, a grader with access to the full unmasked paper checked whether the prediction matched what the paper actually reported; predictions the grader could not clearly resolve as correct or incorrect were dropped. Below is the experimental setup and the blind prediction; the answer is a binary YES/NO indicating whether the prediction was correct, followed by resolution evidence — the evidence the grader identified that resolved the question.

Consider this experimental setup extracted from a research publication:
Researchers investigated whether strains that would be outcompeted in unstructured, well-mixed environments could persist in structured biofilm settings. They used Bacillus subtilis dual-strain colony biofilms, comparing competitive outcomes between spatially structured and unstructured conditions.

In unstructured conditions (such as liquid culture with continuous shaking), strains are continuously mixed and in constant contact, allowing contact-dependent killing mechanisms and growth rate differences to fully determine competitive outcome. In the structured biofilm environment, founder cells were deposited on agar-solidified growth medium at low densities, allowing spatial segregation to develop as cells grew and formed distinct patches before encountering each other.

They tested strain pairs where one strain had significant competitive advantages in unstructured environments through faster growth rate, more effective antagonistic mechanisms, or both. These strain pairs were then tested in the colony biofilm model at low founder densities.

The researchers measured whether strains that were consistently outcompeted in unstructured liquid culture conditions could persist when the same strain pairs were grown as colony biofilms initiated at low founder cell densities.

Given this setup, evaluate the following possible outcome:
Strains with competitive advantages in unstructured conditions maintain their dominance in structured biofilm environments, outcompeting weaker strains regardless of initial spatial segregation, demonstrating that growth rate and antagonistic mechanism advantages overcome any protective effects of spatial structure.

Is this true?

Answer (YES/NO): NO